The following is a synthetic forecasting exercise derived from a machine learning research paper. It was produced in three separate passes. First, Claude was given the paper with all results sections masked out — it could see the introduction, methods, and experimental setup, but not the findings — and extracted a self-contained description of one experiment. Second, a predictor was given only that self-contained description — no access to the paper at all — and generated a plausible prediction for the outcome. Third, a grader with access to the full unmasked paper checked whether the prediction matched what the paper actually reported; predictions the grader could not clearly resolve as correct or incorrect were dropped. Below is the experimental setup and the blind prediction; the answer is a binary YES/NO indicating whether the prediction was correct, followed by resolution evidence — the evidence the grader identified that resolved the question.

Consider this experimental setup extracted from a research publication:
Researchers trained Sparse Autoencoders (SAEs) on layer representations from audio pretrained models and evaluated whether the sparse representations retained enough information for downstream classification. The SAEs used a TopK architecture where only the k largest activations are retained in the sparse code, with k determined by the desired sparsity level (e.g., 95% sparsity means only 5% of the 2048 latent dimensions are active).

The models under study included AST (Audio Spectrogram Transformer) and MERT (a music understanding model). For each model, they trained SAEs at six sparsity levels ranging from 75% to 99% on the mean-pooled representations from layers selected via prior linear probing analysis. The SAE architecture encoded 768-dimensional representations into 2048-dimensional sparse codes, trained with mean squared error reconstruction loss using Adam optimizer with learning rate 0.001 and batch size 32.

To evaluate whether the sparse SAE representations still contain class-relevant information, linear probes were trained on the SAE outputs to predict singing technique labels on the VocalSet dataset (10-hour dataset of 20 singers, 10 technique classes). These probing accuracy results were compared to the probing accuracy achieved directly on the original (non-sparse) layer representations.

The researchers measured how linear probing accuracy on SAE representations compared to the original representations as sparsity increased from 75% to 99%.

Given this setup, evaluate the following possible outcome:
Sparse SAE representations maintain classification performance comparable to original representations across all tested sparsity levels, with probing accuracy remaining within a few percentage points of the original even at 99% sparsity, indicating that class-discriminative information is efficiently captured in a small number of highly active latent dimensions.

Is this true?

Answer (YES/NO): NO